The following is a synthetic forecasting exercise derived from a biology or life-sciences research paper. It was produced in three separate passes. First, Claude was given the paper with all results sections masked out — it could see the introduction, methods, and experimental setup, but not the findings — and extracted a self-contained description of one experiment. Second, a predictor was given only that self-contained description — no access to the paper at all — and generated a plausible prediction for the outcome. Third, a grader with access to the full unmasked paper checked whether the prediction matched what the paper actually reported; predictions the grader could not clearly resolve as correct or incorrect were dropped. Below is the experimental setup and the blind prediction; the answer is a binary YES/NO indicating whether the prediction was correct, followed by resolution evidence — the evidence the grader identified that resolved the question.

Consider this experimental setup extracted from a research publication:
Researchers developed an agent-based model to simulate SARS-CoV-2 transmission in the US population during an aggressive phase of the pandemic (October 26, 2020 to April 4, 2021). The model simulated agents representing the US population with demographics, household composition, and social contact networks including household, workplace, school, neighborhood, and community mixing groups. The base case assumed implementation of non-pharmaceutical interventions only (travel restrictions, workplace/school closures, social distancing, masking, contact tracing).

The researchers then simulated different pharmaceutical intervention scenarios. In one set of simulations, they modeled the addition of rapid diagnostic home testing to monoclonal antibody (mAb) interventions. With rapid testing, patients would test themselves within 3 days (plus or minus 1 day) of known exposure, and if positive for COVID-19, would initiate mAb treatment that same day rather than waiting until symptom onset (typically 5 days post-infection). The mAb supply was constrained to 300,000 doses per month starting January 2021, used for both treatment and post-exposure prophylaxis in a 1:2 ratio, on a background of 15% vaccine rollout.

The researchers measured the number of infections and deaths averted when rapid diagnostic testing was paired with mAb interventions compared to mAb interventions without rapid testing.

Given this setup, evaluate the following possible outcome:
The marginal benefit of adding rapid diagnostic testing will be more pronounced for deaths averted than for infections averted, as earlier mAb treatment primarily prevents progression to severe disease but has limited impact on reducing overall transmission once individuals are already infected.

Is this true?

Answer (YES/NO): NO